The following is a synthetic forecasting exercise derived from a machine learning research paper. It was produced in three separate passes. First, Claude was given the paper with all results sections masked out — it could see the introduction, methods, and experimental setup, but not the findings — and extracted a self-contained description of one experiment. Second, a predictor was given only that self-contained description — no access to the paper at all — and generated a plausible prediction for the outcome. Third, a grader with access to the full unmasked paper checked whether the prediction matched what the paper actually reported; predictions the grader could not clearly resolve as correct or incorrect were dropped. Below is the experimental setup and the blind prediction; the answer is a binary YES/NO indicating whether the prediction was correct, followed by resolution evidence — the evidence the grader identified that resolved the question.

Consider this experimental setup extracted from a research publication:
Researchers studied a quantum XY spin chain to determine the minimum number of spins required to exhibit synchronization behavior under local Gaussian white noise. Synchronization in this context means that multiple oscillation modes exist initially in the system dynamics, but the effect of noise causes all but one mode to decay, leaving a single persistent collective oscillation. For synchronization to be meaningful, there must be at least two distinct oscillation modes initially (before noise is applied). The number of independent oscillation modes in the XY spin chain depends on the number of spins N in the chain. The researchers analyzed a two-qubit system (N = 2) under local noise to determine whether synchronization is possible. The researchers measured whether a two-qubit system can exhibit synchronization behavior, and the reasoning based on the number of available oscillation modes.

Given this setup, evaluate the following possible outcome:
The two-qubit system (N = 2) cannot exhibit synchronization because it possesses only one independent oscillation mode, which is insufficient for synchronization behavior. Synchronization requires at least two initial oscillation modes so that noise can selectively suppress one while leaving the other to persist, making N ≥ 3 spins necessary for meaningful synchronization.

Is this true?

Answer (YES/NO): YES